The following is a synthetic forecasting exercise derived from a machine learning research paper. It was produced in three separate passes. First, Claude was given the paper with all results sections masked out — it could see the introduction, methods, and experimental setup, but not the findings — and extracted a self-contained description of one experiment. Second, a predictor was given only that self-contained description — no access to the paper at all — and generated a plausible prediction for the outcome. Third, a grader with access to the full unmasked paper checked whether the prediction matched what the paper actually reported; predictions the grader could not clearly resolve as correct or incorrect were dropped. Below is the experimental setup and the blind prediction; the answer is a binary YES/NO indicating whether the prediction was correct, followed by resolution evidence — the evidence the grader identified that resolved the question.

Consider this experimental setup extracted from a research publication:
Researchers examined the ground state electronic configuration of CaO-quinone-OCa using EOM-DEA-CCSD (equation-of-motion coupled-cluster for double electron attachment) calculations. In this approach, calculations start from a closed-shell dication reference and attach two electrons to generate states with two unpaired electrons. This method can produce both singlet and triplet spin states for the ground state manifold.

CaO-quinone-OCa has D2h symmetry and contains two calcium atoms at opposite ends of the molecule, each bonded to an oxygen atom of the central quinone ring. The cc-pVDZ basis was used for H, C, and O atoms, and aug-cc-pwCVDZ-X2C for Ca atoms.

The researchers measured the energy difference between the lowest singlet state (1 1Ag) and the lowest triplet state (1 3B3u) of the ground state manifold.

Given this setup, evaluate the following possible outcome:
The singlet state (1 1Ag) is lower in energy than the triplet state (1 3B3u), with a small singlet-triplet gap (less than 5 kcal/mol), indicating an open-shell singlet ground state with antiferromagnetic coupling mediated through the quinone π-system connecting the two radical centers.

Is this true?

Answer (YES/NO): NO